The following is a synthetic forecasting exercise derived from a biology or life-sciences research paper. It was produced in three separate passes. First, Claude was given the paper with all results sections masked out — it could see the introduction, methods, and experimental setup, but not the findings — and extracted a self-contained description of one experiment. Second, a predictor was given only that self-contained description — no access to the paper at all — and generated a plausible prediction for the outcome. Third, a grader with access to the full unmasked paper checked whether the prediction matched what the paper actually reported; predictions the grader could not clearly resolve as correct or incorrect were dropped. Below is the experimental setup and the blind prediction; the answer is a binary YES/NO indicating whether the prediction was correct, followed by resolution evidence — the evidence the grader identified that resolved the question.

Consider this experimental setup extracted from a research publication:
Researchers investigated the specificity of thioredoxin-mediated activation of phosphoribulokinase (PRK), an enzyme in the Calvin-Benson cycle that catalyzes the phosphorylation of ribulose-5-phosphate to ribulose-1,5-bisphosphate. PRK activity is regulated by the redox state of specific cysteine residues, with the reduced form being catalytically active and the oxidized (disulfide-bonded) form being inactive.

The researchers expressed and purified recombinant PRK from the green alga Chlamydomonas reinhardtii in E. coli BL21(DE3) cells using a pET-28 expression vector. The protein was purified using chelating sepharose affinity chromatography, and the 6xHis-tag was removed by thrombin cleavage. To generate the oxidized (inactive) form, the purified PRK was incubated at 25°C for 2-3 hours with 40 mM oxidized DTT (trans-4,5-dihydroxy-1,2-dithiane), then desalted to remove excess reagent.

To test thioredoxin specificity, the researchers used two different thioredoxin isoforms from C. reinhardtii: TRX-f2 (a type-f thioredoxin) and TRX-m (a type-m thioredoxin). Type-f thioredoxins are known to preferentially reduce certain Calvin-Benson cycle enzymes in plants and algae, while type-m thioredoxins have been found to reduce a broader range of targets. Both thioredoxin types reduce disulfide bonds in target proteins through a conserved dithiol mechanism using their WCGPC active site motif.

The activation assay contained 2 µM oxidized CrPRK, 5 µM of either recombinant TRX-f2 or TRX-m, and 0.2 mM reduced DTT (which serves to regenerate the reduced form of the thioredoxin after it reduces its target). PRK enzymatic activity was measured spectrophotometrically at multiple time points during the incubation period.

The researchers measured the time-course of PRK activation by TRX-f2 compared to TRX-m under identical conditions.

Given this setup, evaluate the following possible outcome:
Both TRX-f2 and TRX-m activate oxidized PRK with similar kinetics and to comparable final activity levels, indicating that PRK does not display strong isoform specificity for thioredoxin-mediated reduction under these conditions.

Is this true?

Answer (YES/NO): NO